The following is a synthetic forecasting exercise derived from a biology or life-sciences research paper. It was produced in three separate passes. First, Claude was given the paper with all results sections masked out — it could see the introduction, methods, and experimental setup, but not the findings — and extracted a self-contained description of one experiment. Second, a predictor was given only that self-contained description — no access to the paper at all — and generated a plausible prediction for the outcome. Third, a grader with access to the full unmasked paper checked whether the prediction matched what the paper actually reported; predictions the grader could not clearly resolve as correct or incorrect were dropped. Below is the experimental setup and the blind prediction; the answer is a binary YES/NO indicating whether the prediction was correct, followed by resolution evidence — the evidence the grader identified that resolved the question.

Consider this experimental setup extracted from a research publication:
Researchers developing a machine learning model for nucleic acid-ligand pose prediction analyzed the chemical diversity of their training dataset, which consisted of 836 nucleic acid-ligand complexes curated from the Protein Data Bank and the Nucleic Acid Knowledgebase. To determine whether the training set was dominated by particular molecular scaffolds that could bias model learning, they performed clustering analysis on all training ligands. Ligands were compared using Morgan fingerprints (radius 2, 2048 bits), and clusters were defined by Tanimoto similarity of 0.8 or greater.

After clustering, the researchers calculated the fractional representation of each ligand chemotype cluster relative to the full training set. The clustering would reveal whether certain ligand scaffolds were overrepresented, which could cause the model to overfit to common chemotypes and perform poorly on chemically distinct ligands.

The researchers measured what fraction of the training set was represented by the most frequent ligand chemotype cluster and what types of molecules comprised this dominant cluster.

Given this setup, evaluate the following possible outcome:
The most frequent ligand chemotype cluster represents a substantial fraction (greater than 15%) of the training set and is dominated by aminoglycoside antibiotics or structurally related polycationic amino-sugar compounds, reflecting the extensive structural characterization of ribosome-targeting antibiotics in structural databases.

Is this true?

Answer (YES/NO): NO